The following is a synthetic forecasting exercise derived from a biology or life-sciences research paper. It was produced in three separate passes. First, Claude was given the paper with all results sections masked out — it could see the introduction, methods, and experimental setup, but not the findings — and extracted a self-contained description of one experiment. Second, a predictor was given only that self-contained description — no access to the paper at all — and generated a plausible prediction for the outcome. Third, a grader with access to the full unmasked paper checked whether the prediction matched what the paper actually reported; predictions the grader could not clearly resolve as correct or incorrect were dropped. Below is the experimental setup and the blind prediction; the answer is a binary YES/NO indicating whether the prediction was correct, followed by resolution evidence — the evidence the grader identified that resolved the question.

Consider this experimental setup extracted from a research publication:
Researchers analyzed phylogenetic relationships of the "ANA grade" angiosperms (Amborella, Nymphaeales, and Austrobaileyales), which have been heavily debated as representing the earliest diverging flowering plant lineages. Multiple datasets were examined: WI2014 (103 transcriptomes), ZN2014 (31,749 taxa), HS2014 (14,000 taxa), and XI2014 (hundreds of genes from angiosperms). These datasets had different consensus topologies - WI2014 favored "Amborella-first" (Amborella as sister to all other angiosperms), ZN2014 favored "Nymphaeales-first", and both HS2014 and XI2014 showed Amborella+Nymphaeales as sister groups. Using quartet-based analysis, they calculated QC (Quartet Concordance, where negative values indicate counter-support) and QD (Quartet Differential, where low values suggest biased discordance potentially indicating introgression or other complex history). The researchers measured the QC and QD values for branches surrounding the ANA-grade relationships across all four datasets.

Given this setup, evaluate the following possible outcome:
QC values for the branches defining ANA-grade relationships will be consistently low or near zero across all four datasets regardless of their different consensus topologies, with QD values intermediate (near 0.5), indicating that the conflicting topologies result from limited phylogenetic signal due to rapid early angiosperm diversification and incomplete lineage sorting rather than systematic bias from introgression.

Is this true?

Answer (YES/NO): NO